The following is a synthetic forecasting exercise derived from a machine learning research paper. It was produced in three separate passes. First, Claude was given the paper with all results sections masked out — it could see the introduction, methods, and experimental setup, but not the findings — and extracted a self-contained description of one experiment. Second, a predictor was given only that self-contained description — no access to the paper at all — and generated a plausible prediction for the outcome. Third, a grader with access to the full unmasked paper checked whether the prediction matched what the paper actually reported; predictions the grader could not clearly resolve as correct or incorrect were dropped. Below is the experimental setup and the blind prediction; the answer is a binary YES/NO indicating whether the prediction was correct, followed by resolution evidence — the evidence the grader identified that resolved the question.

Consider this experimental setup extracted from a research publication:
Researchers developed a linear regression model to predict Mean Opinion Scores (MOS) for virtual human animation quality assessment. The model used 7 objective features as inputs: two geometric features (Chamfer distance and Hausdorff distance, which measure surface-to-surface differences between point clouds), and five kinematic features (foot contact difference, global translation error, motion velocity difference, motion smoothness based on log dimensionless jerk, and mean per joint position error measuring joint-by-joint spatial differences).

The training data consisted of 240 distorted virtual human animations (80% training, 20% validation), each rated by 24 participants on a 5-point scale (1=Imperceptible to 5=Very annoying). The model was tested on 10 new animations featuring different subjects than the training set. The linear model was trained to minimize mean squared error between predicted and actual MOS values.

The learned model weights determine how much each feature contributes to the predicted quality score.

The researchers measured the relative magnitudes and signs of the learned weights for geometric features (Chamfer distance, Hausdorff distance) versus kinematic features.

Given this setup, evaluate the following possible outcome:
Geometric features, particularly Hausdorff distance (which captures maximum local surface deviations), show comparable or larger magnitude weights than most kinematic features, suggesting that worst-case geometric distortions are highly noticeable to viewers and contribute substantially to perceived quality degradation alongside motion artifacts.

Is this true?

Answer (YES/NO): NO